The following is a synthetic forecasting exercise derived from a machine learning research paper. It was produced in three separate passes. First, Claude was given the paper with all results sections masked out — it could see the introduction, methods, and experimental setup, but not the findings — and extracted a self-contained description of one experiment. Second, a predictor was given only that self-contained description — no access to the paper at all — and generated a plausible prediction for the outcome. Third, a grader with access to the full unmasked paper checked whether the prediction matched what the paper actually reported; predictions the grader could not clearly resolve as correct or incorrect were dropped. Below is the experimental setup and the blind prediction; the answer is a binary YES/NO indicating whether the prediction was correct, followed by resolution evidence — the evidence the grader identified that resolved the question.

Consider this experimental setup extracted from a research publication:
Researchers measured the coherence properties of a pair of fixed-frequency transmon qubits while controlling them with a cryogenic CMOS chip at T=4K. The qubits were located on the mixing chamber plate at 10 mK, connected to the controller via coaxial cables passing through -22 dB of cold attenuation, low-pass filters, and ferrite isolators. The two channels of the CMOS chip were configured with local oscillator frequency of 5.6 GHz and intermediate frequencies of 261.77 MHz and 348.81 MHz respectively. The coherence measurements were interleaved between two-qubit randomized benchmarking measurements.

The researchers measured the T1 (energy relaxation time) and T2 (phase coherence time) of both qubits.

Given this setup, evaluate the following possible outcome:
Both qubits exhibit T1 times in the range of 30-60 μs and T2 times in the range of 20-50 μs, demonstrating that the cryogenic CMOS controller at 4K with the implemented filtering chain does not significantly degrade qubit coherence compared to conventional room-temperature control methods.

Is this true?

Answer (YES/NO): NO